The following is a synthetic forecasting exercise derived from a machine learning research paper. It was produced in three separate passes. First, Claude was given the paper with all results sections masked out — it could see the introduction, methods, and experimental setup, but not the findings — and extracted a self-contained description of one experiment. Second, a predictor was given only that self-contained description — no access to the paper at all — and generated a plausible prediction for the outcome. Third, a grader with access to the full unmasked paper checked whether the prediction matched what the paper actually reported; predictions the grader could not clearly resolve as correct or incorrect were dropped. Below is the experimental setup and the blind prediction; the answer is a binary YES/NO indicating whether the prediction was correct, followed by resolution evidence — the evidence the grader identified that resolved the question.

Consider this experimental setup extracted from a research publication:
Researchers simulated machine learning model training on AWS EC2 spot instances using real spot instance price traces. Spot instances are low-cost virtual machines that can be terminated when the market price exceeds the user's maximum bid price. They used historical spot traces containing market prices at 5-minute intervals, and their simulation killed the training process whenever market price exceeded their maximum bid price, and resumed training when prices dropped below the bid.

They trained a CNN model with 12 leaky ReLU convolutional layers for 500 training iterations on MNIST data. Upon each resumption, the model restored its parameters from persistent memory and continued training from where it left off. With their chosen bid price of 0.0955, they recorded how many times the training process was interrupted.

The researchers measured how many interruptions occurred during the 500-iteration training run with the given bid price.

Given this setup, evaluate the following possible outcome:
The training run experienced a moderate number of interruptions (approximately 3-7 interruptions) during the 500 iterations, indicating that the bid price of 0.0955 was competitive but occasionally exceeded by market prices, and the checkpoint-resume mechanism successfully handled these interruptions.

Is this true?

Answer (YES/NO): NO